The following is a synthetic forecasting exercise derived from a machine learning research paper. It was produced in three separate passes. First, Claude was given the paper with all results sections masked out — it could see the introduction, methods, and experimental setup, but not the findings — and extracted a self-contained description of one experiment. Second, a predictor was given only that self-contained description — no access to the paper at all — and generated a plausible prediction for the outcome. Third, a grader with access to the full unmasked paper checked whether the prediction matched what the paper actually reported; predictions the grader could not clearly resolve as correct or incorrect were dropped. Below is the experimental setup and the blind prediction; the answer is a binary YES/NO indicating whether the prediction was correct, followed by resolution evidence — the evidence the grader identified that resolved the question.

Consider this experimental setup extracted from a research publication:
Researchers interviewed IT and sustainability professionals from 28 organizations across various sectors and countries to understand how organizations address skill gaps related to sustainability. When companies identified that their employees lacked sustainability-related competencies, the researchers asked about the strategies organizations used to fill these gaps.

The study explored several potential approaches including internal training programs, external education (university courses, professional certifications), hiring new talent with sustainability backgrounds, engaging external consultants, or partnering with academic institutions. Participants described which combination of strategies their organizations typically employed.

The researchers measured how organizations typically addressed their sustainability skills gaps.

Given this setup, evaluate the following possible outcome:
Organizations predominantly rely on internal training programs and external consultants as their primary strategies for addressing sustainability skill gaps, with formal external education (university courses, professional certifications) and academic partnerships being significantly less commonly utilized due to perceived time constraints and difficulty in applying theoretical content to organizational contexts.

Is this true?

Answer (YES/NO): NO